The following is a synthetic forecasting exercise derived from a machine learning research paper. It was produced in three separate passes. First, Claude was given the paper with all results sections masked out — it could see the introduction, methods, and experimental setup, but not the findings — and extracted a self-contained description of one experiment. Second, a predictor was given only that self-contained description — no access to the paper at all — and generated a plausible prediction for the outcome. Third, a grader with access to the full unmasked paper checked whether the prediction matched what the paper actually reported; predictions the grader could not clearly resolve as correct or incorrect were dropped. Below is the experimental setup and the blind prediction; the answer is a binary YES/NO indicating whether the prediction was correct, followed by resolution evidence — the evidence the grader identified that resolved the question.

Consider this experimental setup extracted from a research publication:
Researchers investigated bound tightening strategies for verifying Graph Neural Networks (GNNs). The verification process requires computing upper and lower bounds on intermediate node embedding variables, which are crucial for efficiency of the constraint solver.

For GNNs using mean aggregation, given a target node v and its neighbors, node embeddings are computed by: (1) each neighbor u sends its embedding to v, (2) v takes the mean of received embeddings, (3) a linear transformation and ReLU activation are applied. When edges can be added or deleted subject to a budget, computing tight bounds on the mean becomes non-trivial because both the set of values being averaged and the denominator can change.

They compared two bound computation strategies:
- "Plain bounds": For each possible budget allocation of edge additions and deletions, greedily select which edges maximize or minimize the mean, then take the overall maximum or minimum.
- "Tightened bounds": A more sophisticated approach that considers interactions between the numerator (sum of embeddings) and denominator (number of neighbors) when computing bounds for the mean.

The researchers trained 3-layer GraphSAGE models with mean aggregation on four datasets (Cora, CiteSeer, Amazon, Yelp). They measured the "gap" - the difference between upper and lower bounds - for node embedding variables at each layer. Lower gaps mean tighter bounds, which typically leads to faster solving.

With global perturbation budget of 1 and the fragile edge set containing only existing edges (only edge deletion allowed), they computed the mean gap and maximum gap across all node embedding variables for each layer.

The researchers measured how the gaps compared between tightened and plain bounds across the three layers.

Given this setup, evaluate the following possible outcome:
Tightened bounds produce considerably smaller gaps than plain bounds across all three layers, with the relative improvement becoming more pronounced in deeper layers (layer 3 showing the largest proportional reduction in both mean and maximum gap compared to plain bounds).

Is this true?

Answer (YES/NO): NO